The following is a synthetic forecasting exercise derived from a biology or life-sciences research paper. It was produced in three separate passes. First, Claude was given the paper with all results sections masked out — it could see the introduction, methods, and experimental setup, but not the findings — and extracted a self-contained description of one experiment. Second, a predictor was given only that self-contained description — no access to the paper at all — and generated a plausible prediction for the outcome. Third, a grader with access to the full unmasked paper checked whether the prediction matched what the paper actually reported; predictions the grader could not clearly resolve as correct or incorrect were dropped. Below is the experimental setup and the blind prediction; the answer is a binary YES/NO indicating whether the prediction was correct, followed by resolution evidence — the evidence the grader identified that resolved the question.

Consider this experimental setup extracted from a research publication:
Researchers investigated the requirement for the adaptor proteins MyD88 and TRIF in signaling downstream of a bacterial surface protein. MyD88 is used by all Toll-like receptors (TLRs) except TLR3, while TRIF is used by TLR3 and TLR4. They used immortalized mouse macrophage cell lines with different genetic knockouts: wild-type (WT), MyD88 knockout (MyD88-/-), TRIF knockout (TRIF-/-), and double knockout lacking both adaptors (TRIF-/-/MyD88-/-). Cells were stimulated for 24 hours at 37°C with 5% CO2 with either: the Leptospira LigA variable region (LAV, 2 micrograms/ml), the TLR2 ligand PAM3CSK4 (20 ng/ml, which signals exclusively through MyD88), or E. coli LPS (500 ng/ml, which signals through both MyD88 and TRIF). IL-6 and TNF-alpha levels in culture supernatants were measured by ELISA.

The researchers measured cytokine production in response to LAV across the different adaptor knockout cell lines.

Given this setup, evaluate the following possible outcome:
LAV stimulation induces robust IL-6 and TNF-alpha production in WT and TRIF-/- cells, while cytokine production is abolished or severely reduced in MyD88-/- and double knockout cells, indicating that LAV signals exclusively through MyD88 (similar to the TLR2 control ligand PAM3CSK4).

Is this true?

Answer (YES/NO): YES